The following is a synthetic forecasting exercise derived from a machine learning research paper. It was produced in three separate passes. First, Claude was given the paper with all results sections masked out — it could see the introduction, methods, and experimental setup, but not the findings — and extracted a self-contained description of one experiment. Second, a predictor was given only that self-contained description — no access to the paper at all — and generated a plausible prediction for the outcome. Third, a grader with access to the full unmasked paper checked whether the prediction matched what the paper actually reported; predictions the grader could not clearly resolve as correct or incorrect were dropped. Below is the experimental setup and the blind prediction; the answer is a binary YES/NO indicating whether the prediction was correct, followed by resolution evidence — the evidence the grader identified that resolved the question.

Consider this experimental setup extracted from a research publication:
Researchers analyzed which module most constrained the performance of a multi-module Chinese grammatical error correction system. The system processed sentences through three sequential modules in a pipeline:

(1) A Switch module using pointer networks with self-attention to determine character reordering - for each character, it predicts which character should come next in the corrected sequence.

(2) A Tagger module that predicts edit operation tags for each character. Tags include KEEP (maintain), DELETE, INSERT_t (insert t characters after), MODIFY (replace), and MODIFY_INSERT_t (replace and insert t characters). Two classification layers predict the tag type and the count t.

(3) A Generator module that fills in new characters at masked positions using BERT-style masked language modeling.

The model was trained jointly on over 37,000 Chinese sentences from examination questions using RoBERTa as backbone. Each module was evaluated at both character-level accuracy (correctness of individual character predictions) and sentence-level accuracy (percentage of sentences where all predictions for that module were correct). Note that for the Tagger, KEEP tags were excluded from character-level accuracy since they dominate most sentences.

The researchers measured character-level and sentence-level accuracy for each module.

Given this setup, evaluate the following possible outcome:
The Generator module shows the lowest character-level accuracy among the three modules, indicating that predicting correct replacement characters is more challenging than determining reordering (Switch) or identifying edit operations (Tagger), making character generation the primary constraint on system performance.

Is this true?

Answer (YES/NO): NO